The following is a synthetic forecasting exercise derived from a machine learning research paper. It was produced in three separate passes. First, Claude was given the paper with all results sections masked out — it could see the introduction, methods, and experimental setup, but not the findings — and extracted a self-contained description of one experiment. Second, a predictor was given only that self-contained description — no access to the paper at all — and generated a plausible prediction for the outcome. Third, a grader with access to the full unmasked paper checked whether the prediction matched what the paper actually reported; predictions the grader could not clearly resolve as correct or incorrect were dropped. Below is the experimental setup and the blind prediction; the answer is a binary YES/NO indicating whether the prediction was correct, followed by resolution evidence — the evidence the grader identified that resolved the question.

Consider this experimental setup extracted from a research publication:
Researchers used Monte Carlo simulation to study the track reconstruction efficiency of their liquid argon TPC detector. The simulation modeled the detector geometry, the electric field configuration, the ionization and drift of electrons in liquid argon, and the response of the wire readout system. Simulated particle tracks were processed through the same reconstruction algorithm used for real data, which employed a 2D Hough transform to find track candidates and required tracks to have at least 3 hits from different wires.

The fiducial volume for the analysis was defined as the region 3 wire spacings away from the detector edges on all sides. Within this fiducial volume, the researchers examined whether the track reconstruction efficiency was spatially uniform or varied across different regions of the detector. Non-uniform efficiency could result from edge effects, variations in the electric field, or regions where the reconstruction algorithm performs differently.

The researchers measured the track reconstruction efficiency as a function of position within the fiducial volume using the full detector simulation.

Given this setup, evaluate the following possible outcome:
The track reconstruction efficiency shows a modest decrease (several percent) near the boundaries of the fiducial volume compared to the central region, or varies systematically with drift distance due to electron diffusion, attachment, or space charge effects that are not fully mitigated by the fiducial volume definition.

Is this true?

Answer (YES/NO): NO